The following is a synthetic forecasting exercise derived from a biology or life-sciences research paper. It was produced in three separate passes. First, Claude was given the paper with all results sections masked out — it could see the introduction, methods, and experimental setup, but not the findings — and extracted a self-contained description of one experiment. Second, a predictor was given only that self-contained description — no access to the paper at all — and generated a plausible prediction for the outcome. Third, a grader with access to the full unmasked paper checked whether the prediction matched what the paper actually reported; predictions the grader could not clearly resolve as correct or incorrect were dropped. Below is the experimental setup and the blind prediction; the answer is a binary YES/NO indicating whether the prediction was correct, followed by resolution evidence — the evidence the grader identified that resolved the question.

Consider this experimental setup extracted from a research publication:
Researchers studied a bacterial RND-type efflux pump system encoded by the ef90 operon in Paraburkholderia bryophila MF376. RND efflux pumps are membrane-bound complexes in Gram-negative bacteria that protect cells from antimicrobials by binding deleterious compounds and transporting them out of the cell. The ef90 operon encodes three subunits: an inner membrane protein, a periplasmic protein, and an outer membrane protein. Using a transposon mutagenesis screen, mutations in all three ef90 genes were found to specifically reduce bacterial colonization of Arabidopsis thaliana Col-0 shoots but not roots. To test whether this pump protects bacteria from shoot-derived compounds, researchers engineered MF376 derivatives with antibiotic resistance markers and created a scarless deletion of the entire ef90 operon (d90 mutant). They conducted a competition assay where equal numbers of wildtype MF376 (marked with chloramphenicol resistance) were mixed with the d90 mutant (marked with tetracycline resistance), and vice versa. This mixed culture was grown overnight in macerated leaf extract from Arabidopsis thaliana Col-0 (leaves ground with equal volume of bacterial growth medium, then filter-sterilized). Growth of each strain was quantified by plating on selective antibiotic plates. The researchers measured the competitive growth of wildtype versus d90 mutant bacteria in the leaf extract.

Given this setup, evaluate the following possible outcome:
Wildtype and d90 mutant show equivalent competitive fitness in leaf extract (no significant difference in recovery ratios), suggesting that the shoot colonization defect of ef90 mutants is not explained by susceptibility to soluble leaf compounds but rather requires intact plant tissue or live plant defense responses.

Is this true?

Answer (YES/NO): NO